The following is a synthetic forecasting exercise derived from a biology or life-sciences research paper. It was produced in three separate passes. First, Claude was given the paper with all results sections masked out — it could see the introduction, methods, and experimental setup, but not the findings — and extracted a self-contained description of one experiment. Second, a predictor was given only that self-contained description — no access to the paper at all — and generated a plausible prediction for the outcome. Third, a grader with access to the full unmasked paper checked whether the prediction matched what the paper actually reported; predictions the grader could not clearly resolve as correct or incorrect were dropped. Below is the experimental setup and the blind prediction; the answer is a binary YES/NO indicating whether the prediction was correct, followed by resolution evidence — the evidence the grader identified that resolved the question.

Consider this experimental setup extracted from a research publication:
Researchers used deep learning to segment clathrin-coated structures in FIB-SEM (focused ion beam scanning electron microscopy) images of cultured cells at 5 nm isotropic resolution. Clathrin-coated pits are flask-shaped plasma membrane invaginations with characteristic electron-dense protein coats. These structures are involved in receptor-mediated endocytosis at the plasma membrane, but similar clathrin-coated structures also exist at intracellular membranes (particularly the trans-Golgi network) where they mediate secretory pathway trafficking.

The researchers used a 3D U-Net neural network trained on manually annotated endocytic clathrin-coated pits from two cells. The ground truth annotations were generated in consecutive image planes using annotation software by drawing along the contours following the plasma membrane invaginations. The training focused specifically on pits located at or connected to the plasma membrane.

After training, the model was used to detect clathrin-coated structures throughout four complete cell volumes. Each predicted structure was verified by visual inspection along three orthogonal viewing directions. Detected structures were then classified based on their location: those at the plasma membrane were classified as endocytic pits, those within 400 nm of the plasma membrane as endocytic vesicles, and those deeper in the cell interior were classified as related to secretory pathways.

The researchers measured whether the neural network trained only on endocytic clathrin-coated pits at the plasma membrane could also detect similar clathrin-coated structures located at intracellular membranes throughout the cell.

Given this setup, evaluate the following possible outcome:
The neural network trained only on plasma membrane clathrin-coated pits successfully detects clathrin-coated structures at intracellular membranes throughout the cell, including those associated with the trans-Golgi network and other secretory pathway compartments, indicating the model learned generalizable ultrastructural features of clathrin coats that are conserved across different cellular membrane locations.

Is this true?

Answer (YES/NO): YES